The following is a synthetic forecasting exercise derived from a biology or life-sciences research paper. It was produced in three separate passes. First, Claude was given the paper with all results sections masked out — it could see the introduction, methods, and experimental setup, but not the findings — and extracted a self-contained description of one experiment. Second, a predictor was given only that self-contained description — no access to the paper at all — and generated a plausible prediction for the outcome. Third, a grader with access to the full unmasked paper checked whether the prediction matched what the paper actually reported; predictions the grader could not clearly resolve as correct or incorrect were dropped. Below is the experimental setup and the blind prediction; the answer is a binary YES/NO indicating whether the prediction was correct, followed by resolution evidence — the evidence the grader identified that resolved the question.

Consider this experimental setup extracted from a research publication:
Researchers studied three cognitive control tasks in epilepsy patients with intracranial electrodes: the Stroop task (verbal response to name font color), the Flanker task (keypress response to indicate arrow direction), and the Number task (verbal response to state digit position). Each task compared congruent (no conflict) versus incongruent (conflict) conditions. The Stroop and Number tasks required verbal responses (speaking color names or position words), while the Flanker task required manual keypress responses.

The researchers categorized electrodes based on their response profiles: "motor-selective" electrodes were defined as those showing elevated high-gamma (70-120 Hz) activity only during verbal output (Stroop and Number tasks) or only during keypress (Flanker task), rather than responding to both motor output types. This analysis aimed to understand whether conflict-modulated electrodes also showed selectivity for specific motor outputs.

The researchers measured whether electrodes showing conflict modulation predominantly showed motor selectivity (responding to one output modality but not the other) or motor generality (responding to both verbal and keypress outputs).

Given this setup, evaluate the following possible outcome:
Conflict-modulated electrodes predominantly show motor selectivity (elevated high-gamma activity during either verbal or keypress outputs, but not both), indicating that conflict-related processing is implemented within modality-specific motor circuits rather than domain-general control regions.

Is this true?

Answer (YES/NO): NO